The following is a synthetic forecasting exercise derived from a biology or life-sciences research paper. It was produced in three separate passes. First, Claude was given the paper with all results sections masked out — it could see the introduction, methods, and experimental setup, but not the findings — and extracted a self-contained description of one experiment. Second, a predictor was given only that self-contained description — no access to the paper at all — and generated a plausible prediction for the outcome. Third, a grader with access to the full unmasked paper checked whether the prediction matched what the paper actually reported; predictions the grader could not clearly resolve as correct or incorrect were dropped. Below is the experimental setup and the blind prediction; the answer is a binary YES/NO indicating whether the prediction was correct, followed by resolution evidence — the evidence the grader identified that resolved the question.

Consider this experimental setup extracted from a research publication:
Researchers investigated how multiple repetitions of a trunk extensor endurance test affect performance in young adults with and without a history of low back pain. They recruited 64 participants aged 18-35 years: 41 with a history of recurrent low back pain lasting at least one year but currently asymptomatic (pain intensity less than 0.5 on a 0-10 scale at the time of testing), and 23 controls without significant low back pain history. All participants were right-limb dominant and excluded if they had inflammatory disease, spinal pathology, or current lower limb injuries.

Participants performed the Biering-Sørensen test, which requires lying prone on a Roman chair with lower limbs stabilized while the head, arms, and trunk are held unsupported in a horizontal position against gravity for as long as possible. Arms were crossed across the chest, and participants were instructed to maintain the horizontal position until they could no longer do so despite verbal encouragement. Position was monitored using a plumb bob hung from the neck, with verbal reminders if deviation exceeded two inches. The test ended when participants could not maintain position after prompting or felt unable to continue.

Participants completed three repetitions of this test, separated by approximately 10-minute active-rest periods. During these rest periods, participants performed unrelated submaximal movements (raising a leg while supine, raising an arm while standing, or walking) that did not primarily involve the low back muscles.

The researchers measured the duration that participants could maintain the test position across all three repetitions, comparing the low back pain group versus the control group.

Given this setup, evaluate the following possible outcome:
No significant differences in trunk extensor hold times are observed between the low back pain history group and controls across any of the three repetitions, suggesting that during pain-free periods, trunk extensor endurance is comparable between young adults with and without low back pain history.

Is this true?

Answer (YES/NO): NO